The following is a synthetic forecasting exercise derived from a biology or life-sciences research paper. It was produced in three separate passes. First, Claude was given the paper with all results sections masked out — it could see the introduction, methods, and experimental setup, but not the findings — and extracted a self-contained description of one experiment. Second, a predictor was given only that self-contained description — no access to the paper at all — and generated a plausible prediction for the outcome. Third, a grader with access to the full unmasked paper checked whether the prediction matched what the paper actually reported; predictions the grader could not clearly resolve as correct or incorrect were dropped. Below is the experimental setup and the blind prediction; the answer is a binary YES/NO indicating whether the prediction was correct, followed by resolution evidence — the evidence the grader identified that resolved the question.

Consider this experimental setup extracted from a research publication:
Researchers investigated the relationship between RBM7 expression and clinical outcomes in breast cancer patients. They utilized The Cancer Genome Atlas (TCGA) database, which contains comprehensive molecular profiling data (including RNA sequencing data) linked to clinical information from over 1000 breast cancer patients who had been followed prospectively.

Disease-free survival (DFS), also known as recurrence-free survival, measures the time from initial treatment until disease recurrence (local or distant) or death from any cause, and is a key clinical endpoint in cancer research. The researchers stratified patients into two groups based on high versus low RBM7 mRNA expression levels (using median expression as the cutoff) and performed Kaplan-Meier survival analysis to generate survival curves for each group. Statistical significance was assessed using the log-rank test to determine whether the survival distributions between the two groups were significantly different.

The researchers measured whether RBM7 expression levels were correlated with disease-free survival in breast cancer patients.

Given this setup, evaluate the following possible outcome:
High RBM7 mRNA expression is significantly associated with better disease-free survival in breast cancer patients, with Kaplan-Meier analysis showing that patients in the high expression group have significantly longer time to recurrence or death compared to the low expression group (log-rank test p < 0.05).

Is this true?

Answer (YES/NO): YES